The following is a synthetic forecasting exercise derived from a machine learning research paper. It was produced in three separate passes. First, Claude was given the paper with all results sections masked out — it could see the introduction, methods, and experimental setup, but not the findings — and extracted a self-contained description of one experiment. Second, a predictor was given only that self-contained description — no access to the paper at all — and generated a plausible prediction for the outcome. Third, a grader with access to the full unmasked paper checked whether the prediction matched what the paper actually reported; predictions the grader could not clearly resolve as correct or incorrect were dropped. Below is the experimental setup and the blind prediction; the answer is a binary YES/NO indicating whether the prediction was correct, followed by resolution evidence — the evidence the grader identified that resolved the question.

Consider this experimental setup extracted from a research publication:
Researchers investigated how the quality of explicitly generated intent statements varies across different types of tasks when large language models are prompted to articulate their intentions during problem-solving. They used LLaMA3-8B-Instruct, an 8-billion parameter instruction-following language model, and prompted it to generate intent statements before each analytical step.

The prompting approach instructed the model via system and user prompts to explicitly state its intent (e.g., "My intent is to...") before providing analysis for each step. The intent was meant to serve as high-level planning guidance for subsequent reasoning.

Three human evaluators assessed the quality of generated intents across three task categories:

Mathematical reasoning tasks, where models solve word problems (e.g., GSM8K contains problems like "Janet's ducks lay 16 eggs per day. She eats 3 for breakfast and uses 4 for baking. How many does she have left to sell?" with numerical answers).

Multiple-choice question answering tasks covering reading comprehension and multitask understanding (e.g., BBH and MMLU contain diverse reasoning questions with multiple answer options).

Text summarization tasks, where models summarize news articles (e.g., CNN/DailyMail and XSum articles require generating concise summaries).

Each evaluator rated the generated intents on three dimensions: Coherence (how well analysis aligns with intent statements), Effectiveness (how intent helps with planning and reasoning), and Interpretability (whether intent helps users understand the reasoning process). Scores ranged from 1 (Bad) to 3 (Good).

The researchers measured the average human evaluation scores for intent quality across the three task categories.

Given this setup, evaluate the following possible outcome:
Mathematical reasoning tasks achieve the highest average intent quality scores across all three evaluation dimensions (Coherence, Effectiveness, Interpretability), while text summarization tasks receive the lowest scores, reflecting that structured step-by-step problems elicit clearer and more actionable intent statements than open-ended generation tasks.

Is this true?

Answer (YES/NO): NO